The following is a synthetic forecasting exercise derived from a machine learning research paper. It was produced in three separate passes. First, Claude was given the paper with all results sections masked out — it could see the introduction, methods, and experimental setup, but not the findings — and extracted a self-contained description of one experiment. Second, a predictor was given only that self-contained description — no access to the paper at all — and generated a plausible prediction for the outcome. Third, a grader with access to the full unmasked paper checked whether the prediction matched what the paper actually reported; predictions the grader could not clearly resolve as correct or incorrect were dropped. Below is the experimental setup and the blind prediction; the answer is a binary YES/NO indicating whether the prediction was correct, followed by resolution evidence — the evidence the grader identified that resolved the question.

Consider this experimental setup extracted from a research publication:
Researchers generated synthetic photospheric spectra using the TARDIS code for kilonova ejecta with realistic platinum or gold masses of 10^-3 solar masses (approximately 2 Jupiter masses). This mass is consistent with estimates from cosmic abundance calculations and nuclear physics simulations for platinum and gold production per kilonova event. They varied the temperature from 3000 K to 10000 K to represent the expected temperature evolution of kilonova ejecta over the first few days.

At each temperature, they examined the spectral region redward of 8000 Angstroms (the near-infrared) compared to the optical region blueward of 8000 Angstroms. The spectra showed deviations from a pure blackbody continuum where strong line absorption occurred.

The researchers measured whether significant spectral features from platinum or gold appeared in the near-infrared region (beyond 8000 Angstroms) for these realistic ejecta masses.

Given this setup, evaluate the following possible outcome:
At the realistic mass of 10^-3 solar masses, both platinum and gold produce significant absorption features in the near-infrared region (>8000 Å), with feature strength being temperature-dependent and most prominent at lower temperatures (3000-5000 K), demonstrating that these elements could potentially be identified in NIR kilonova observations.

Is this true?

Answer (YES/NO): NO